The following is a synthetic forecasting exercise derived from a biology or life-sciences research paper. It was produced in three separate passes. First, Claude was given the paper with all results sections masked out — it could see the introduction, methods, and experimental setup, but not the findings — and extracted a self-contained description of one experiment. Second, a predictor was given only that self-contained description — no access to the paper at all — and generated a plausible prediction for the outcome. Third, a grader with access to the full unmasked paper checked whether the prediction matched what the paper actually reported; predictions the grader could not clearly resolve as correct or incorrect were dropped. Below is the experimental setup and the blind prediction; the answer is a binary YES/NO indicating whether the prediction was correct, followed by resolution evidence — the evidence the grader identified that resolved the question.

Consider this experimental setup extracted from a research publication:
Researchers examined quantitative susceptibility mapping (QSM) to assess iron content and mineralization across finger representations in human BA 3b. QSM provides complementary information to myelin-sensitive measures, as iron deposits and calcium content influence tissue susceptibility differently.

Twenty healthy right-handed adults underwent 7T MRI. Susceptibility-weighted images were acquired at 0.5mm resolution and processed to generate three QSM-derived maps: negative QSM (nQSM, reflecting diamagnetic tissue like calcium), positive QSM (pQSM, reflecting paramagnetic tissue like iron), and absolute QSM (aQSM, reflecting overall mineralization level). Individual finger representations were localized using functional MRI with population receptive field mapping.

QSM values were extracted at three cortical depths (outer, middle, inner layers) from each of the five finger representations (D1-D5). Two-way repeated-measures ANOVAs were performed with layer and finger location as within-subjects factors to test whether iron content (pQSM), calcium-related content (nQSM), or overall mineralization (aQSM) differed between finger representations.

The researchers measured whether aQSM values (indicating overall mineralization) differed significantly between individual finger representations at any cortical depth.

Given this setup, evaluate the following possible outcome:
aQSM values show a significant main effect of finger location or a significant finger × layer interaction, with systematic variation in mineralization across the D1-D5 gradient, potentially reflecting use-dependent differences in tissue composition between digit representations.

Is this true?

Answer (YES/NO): NO